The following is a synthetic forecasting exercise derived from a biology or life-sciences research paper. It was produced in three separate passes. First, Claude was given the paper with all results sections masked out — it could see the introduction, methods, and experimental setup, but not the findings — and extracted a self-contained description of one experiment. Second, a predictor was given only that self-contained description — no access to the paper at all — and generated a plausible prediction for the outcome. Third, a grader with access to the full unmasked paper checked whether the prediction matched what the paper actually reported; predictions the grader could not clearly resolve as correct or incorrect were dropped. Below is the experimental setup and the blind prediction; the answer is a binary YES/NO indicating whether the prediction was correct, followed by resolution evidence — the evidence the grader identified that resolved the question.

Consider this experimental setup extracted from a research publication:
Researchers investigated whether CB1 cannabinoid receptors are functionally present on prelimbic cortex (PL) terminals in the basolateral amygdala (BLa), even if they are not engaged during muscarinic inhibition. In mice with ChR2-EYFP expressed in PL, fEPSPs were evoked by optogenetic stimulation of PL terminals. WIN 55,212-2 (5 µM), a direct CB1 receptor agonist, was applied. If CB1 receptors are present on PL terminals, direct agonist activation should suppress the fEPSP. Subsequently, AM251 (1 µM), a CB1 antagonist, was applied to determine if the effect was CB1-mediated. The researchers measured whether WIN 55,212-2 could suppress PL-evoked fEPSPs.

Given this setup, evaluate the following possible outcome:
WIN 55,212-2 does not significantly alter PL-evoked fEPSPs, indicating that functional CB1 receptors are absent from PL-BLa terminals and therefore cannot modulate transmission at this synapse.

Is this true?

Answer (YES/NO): NO